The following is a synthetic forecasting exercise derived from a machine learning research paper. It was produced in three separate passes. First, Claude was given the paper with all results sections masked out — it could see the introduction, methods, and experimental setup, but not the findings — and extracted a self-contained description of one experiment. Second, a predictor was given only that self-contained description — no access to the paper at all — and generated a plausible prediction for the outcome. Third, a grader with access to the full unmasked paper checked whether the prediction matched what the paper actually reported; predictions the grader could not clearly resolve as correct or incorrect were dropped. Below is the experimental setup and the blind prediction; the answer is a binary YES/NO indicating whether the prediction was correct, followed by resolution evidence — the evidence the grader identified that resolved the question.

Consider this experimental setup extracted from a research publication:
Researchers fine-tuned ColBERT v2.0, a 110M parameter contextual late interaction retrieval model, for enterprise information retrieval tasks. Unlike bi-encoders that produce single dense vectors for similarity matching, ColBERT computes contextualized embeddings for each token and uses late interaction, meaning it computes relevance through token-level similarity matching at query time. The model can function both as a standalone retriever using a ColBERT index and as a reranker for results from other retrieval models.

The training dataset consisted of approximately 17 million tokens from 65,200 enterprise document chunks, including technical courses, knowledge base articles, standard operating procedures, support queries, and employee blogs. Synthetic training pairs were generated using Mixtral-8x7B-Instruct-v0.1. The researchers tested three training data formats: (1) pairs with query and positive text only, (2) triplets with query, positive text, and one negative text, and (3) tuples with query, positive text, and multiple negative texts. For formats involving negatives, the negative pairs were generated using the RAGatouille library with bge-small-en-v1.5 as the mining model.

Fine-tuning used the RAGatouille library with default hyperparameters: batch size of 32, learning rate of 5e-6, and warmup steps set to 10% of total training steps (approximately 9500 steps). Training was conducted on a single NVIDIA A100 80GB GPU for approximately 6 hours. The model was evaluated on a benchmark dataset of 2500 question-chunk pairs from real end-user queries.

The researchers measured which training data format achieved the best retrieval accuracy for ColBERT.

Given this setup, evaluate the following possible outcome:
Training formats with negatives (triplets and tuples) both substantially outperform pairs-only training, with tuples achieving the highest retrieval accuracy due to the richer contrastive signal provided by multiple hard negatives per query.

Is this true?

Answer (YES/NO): NO